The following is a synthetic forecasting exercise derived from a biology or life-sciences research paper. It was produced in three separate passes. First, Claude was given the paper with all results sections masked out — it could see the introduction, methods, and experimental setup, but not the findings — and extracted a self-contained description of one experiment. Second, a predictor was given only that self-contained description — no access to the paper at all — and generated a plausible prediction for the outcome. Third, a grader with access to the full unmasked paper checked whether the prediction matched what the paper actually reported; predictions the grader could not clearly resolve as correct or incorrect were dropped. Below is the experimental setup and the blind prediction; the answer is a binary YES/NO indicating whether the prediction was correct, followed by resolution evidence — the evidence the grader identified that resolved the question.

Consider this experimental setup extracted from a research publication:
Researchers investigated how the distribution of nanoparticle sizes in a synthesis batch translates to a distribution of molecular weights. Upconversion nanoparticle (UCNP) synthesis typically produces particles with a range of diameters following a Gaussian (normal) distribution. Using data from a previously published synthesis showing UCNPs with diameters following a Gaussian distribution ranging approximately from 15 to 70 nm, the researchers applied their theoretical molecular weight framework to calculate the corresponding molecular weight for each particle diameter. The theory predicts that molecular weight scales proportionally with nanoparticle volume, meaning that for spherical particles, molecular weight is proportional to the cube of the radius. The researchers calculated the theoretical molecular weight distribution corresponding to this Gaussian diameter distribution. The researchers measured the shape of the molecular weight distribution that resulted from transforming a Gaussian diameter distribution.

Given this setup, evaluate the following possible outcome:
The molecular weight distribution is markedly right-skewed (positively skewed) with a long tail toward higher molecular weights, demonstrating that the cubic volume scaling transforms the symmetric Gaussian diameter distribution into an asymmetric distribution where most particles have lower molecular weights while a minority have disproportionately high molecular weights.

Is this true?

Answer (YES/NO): YES